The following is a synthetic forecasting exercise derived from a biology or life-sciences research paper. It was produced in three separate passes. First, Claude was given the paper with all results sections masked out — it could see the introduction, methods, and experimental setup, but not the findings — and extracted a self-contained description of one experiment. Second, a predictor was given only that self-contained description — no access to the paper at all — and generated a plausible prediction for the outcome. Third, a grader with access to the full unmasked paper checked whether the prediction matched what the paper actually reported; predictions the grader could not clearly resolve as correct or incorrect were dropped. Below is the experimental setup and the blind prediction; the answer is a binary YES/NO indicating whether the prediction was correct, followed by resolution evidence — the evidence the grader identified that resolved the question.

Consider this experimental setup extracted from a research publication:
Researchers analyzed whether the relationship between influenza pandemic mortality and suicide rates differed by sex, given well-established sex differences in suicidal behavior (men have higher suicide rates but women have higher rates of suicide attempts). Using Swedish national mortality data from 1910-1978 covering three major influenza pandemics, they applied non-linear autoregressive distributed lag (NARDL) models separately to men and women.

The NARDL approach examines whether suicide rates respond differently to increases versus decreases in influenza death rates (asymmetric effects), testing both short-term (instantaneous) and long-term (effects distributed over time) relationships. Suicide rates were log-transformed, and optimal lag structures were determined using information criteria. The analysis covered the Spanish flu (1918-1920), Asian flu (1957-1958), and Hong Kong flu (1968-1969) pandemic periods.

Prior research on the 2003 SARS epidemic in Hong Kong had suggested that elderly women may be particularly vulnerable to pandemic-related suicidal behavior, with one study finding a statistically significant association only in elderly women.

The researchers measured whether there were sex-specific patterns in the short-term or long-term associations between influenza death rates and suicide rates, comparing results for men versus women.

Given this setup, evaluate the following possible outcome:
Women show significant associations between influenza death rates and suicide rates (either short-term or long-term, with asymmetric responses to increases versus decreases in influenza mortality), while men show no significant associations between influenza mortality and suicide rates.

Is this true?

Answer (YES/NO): NO